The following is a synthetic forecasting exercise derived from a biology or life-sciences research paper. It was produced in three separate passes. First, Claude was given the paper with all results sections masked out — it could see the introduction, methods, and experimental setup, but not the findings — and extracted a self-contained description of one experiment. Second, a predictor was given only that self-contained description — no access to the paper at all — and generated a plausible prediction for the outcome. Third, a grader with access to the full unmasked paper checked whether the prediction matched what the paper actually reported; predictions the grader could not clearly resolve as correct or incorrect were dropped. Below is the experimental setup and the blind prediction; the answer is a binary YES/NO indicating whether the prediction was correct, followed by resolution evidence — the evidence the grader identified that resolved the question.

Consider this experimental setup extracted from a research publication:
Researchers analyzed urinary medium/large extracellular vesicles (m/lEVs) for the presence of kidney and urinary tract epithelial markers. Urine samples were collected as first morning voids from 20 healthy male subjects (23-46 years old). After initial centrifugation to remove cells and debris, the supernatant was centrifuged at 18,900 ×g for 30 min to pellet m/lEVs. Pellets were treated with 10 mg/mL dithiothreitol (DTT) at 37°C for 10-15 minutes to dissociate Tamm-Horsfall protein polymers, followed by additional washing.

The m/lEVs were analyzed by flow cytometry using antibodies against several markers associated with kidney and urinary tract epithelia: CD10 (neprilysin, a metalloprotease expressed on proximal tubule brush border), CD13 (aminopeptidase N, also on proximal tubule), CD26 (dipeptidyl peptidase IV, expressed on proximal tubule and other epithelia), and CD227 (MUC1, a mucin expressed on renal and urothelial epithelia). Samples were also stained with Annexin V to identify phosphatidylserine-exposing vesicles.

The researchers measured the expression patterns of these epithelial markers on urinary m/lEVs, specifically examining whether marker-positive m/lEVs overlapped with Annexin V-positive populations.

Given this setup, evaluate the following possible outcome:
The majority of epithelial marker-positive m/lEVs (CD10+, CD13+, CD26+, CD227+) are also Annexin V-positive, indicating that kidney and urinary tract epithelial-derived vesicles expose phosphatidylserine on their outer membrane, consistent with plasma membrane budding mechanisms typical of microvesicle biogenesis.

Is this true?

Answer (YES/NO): NO